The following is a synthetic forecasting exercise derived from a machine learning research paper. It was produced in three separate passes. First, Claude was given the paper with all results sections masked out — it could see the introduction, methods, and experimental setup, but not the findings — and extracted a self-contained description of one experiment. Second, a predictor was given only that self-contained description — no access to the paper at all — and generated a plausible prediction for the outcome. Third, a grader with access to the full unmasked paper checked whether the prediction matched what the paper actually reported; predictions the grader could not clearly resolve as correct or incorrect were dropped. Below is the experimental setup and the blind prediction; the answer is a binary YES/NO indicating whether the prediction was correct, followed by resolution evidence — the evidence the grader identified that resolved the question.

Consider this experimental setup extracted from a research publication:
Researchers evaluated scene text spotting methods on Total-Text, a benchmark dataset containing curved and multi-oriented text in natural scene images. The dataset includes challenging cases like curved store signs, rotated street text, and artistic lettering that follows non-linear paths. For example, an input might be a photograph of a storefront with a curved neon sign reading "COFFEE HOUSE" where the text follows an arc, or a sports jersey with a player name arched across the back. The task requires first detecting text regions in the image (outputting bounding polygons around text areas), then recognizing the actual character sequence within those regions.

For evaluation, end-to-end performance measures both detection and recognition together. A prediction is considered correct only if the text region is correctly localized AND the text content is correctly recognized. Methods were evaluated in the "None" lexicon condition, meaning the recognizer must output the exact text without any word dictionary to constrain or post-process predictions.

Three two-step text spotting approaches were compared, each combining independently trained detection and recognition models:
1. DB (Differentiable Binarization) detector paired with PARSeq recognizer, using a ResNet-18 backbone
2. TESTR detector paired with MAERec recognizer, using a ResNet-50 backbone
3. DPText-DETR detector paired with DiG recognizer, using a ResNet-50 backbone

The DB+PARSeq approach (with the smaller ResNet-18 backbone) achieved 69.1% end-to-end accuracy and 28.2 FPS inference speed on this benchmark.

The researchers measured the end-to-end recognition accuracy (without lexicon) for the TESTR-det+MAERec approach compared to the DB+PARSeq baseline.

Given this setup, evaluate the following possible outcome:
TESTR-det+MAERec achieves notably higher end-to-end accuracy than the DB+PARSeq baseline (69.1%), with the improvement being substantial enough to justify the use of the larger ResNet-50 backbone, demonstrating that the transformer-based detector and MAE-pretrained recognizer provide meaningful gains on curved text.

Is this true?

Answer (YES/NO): YES